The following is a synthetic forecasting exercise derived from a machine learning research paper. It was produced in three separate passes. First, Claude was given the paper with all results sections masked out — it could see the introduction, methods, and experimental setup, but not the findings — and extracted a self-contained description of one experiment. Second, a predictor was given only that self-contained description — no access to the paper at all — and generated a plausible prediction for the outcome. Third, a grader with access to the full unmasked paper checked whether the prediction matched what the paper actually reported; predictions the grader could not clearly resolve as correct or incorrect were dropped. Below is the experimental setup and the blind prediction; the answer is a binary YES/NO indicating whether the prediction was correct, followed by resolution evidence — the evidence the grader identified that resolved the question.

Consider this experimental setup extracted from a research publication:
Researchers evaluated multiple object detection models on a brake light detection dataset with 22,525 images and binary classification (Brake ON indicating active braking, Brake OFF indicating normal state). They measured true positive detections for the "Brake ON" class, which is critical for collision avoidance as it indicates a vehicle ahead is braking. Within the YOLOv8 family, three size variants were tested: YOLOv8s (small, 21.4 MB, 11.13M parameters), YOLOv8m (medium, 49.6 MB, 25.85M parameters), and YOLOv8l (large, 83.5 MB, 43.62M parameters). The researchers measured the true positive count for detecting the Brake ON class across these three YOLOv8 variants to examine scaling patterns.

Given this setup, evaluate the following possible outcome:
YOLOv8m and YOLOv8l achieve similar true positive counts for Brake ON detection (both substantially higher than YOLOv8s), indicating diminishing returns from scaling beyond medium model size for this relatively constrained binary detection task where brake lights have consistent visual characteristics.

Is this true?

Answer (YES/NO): YES